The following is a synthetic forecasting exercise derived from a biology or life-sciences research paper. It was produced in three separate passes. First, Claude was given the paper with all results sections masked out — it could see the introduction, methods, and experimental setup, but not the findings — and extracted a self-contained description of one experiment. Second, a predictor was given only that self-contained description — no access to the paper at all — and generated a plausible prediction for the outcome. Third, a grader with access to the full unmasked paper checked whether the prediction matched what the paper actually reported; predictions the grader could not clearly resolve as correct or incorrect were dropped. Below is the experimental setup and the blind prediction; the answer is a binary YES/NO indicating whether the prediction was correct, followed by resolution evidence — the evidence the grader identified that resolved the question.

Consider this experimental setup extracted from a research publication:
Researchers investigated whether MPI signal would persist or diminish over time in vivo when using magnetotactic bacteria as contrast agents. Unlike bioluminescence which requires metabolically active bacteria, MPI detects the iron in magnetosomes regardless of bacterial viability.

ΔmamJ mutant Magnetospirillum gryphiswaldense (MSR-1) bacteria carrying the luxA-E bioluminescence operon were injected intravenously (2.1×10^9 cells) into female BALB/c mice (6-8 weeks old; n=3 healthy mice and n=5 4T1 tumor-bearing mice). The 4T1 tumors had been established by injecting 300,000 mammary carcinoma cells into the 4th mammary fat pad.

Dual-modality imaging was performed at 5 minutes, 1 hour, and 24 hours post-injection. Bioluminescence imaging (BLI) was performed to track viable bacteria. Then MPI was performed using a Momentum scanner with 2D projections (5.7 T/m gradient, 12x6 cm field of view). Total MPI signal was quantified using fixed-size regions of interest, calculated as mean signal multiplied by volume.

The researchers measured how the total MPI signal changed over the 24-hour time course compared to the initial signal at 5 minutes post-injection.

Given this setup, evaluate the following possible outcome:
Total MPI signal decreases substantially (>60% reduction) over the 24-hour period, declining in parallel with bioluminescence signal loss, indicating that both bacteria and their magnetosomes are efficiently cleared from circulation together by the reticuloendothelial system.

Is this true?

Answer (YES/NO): NO